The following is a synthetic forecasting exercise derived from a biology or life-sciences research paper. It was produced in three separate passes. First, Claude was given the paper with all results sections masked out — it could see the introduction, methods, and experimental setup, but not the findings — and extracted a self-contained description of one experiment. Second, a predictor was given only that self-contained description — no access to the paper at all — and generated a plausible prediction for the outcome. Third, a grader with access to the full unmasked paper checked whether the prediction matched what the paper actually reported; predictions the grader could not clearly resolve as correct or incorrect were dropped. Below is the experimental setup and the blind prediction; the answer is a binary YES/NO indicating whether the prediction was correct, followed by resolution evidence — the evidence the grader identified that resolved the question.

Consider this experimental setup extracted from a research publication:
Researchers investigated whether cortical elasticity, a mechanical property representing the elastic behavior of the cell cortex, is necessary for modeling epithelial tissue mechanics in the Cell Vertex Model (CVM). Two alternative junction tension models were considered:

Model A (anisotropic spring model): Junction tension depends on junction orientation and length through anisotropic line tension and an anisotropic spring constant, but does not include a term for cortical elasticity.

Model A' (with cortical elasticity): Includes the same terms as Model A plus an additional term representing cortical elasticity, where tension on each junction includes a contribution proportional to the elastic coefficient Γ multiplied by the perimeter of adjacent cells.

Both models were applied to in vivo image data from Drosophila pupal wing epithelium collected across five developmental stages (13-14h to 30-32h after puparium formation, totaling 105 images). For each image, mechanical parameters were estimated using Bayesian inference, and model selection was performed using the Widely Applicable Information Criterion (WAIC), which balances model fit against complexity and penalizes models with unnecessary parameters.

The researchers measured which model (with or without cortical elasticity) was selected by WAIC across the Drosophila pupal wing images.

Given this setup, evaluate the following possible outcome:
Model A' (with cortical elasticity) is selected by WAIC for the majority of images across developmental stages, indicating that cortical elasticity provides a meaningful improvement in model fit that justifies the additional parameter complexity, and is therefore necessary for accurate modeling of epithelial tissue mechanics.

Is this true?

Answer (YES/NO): NO